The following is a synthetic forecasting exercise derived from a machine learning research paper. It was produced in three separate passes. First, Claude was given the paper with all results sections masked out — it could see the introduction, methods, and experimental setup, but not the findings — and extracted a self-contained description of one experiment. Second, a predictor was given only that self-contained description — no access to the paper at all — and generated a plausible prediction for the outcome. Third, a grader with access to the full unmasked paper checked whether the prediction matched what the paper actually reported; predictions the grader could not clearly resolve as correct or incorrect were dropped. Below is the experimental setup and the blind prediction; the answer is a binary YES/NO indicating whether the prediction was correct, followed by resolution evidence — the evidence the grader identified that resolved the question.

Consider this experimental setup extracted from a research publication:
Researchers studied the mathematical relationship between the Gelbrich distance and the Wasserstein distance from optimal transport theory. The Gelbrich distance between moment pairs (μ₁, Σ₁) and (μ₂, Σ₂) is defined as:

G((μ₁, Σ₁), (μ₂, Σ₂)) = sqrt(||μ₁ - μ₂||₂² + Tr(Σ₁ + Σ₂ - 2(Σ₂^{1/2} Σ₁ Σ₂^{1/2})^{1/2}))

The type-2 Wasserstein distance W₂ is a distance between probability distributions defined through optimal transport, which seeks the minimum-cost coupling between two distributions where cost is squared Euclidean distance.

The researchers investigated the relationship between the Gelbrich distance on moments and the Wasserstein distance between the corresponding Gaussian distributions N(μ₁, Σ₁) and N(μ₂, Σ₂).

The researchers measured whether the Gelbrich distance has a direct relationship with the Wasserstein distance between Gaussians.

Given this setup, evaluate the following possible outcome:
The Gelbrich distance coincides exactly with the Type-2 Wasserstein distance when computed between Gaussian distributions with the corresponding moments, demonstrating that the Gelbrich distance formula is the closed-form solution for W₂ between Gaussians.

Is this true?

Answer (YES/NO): YES